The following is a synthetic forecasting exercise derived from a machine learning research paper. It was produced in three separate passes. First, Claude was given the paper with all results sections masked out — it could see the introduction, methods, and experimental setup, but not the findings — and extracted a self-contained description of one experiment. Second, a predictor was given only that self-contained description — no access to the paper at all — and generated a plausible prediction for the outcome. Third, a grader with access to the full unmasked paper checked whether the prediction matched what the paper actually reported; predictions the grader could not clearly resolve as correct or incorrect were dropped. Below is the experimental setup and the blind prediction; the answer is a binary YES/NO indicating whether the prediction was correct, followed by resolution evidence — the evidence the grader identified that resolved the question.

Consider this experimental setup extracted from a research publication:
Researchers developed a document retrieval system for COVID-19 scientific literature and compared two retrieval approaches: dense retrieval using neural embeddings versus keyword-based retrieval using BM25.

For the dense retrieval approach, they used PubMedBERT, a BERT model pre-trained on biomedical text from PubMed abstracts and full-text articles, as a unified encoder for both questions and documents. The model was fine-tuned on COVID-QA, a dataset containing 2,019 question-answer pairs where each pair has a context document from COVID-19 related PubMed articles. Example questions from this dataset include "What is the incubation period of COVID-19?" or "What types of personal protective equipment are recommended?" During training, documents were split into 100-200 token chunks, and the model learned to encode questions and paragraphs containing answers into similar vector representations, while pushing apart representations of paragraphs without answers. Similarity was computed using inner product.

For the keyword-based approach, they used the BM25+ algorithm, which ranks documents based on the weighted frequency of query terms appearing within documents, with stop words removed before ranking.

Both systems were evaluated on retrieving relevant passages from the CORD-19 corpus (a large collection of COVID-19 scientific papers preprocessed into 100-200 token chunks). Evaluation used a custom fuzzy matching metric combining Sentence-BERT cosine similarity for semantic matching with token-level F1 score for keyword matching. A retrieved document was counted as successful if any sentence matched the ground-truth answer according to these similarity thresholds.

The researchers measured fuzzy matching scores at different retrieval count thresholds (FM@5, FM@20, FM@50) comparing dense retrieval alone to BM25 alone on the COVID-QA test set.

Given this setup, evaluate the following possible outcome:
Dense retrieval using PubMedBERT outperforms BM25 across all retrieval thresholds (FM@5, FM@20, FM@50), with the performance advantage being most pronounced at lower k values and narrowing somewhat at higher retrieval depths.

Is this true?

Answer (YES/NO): NO